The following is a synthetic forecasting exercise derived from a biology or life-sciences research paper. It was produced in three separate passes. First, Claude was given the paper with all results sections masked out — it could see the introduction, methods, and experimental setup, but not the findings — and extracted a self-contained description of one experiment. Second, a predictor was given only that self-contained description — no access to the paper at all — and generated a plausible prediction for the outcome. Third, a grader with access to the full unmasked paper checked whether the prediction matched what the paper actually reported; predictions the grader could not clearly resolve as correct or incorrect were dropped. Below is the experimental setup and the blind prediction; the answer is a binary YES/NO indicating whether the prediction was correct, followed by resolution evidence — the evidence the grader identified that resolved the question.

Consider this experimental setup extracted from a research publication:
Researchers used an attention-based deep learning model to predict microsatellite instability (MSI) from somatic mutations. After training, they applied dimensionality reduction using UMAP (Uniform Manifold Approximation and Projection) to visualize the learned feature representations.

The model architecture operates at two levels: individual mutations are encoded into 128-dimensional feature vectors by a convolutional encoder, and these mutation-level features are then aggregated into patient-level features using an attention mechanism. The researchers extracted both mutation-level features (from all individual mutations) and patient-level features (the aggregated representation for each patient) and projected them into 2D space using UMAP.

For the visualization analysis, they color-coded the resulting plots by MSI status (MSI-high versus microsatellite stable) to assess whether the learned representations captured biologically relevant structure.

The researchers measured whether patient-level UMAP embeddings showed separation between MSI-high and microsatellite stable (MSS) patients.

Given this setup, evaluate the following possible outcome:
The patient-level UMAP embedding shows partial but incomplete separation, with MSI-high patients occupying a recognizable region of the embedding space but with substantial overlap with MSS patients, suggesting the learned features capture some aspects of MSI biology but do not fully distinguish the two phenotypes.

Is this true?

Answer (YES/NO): NO